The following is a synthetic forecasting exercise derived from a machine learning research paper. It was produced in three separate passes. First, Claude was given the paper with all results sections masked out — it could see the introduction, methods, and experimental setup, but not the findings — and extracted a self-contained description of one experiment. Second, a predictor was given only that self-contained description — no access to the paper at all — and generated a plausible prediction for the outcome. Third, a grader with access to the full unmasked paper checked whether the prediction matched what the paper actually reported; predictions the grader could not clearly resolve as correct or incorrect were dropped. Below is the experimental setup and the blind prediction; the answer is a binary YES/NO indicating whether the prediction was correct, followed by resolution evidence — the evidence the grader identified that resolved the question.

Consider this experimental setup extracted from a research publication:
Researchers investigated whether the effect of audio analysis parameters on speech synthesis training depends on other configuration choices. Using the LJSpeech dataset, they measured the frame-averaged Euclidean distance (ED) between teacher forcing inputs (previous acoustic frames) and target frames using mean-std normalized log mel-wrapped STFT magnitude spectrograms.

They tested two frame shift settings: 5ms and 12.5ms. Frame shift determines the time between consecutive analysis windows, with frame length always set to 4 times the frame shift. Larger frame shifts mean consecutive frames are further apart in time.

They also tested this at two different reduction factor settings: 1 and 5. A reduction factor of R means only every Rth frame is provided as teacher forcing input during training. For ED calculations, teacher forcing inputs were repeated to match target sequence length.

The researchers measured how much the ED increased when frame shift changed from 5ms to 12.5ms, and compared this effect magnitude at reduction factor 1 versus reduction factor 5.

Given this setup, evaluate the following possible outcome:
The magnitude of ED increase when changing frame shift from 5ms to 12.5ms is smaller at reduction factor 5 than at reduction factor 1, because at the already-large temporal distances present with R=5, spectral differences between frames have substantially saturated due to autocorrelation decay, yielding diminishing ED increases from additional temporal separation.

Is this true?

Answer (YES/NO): NO